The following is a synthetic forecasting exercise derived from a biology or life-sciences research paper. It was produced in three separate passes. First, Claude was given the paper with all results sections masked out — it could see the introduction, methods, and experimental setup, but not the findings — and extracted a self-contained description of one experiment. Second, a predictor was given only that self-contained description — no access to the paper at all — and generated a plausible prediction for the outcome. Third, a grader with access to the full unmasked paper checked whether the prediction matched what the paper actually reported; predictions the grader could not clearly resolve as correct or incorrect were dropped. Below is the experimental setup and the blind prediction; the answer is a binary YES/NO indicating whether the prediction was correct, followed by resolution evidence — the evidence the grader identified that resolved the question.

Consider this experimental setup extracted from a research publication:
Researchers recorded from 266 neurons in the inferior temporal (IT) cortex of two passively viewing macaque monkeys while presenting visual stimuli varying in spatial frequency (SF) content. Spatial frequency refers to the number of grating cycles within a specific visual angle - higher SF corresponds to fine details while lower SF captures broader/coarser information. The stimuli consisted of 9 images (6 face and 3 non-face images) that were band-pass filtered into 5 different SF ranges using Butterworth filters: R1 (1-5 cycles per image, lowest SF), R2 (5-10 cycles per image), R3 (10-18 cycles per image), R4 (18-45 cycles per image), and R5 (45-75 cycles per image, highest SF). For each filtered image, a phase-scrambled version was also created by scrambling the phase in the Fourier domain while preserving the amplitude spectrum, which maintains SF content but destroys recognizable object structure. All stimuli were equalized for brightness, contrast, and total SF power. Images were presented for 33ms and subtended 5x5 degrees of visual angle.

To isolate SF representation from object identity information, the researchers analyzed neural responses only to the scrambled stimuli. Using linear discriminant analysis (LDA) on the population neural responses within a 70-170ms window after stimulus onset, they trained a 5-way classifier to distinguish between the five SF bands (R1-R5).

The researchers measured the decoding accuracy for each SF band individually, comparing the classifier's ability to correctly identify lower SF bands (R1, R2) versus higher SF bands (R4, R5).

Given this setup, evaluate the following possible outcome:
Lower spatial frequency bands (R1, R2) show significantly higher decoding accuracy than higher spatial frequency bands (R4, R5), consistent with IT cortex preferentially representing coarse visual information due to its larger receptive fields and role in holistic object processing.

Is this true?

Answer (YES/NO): YES